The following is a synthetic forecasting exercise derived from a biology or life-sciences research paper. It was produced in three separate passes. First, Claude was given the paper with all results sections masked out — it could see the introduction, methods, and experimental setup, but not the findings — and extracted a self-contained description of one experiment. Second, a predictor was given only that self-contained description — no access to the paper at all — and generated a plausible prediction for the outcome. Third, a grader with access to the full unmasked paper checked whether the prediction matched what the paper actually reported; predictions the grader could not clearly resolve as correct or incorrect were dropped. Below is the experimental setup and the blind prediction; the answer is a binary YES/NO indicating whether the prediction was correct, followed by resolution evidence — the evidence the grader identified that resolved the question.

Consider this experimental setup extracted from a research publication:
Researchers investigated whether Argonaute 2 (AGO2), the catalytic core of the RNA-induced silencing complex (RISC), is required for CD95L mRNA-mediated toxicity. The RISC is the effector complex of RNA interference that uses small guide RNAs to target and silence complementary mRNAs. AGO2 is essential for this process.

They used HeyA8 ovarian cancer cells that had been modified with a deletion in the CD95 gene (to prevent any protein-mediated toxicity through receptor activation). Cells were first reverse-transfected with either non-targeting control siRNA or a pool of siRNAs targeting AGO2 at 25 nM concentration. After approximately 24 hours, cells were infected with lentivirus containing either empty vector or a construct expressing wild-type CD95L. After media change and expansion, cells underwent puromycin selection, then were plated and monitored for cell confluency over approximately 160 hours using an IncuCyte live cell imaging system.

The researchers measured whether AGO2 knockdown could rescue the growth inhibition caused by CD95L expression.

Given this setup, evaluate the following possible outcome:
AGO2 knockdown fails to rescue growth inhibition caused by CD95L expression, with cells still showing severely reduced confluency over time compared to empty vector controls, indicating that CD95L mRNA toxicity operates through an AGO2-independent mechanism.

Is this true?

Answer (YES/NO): NO